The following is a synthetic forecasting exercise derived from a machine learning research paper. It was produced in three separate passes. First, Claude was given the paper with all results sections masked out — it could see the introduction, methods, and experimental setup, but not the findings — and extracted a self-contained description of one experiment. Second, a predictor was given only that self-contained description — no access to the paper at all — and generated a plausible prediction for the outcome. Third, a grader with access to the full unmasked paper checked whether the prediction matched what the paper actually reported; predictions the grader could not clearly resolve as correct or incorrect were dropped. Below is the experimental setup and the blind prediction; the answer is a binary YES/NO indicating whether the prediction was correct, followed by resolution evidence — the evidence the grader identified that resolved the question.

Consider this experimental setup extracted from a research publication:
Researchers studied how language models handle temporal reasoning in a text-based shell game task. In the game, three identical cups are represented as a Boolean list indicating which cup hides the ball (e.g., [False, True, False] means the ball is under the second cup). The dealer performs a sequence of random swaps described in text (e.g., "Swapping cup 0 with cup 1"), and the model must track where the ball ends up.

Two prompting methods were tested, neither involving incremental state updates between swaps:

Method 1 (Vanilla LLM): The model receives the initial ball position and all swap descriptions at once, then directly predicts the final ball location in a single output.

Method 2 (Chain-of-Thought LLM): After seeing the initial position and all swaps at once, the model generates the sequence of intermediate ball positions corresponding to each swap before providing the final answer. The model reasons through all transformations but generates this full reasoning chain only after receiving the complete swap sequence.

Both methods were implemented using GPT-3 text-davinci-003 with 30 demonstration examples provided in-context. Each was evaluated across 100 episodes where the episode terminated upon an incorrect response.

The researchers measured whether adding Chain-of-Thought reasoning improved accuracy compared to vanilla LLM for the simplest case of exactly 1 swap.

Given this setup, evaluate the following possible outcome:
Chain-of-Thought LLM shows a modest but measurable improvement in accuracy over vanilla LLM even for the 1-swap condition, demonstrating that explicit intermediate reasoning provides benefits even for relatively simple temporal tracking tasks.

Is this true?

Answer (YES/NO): YES